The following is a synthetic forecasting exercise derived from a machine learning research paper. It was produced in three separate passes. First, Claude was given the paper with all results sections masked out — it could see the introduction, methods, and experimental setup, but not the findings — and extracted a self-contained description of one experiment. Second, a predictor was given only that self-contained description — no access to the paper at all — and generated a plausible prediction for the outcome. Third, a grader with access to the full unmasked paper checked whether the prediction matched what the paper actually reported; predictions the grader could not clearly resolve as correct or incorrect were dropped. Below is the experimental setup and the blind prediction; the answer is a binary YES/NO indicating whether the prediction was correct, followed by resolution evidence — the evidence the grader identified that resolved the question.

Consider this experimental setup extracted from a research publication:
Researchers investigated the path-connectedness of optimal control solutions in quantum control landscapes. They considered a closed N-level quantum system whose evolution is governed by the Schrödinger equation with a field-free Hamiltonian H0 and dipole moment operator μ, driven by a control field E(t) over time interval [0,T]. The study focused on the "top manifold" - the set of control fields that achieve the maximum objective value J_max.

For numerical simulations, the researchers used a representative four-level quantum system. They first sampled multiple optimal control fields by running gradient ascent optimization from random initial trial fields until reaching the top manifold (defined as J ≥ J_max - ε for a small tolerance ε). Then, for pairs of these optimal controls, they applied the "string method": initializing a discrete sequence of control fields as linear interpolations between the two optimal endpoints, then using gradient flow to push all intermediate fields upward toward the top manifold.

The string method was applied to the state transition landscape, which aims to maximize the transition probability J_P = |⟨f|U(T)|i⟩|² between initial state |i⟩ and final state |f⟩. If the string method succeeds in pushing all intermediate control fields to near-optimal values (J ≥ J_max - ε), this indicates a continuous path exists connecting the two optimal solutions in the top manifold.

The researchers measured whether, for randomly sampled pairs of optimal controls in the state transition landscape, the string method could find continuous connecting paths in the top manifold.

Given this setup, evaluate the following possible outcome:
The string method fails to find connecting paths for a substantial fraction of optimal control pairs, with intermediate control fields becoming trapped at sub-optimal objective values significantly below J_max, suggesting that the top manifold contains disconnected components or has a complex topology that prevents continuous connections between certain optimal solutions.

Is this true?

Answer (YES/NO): NO